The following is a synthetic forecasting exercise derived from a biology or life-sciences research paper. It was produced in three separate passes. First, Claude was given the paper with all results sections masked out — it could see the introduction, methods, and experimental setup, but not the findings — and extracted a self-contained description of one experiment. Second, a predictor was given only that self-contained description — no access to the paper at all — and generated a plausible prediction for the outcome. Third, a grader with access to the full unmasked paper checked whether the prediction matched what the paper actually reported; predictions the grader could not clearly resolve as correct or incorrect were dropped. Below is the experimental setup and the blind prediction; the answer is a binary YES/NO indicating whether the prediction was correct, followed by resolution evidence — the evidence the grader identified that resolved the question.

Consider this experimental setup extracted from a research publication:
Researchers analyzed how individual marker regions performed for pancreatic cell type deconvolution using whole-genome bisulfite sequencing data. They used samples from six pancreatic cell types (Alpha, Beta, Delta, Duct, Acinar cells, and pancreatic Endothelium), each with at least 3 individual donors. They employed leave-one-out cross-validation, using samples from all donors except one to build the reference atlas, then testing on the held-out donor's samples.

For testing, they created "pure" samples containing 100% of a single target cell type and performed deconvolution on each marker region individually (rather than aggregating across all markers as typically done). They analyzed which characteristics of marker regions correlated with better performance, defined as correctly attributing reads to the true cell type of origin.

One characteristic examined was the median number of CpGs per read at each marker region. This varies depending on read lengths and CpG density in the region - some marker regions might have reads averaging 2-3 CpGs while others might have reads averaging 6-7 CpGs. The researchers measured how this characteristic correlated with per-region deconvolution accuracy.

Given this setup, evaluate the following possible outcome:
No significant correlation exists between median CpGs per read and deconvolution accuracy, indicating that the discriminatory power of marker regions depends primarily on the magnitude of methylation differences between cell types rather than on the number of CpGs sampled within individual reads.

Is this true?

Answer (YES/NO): NO